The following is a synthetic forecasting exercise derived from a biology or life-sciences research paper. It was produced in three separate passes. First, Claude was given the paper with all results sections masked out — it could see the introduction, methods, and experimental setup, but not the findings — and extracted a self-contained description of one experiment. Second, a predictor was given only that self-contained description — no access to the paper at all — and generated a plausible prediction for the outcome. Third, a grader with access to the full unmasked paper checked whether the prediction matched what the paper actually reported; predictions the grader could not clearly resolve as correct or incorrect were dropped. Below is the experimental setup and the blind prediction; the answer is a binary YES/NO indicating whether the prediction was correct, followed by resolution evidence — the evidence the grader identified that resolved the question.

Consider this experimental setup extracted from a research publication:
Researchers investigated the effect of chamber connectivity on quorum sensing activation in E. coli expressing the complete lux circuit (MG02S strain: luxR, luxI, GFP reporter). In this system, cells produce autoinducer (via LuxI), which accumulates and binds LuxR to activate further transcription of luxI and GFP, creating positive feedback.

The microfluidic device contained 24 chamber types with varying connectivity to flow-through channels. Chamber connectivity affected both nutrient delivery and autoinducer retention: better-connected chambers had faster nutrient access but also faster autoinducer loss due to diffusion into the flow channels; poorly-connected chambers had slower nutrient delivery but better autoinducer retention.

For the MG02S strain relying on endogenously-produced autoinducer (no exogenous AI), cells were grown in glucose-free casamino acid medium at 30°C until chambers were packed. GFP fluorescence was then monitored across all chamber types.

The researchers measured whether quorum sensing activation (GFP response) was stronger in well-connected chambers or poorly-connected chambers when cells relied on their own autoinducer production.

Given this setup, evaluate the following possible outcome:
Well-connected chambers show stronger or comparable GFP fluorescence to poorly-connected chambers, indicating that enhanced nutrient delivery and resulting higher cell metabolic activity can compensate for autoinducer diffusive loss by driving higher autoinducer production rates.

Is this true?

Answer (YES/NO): NO